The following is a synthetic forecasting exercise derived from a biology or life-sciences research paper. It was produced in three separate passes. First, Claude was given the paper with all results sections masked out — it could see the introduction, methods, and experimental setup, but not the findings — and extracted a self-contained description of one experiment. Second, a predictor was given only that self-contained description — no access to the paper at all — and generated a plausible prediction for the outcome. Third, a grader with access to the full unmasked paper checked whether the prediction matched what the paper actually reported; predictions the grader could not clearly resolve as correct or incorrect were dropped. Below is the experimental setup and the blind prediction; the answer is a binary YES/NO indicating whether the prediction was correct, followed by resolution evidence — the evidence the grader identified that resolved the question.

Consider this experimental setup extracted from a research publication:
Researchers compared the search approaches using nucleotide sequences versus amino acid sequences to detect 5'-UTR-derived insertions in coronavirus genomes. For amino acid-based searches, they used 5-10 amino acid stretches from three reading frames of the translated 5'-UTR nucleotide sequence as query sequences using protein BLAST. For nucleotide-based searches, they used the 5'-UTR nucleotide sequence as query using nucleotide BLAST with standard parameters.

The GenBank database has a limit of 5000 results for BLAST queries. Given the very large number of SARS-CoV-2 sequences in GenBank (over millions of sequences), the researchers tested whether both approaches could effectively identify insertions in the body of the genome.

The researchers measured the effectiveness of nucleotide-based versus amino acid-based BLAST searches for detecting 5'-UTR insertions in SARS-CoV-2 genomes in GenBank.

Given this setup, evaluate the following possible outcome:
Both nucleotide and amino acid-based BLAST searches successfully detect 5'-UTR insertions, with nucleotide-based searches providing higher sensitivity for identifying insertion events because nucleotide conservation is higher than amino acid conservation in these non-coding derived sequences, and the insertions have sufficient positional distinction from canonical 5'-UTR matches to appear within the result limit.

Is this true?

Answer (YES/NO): NO